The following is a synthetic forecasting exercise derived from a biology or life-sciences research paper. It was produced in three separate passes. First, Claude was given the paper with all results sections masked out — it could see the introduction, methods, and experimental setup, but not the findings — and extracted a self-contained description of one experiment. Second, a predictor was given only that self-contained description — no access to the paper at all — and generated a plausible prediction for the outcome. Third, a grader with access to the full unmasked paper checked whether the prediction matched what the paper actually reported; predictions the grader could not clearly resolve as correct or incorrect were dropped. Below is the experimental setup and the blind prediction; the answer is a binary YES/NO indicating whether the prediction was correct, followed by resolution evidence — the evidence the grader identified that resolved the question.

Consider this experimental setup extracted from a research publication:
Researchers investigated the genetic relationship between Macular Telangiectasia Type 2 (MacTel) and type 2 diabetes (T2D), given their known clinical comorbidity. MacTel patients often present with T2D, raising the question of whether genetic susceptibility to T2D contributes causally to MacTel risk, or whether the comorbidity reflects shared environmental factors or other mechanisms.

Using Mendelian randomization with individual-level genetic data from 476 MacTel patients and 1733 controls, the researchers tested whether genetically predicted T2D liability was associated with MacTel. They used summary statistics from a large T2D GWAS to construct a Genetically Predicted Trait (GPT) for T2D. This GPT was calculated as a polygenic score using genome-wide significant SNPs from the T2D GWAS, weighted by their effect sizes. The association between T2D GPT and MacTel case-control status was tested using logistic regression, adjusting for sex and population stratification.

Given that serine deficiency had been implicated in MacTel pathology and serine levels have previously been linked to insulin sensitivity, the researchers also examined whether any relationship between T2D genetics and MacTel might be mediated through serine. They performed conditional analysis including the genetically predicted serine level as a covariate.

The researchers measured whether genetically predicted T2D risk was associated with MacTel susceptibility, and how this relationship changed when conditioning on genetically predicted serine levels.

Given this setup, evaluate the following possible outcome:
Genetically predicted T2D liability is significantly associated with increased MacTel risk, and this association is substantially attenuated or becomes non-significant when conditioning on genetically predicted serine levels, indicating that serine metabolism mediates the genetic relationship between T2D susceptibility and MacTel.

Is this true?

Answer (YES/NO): NO